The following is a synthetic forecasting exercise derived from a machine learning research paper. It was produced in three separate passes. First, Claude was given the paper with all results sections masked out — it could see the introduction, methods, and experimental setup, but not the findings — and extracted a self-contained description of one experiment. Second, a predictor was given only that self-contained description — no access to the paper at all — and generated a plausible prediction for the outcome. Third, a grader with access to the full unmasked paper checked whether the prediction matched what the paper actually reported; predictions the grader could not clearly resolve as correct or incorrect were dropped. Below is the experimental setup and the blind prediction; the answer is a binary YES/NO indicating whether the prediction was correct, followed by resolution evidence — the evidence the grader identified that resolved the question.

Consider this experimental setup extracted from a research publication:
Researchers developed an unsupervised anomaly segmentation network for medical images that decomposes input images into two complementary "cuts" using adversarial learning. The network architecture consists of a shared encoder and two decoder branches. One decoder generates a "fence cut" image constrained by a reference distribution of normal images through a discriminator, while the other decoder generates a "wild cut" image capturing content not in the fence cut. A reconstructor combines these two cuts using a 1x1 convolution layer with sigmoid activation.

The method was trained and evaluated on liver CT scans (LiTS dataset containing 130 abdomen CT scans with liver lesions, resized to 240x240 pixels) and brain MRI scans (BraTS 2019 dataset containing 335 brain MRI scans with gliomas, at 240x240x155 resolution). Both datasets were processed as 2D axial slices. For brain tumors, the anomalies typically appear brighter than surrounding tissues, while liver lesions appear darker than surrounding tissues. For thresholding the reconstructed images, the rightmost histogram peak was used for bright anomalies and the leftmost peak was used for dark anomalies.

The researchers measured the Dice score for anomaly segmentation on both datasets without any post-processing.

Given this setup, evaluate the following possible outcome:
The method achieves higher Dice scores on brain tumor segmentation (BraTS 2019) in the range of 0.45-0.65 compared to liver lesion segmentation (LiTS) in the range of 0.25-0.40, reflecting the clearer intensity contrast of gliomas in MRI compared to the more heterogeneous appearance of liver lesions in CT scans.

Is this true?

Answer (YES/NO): YES